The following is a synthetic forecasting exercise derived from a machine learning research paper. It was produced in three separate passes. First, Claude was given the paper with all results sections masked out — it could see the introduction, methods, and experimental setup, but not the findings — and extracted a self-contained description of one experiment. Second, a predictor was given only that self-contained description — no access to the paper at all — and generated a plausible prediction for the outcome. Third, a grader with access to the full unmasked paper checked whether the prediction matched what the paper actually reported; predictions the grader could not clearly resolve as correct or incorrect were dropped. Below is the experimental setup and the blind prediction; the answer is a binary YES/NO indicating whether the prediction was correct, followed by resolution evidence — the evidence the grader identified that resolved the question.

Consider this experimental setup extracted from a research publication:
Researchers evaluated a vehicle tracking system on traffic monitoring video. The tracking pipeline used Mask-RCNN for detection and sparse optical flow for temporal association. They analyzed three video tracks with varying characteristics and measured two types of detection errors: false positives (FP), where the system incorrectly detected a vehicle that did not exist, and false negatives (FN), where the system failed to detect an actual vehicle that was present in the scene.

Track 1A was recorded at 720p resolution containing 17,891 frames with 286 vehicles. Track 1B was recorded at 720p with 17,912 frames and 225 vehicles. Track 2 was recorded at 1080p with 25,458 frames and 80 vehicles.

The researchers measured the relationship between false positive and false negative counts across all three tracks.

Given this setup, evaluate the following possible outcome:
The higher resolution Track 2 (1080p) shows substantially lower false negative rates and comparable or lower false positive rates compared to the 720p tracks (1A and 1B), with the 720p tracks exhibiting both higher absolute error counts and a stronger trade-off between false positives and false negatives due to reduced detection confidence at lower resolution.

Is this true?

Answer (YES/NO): NO